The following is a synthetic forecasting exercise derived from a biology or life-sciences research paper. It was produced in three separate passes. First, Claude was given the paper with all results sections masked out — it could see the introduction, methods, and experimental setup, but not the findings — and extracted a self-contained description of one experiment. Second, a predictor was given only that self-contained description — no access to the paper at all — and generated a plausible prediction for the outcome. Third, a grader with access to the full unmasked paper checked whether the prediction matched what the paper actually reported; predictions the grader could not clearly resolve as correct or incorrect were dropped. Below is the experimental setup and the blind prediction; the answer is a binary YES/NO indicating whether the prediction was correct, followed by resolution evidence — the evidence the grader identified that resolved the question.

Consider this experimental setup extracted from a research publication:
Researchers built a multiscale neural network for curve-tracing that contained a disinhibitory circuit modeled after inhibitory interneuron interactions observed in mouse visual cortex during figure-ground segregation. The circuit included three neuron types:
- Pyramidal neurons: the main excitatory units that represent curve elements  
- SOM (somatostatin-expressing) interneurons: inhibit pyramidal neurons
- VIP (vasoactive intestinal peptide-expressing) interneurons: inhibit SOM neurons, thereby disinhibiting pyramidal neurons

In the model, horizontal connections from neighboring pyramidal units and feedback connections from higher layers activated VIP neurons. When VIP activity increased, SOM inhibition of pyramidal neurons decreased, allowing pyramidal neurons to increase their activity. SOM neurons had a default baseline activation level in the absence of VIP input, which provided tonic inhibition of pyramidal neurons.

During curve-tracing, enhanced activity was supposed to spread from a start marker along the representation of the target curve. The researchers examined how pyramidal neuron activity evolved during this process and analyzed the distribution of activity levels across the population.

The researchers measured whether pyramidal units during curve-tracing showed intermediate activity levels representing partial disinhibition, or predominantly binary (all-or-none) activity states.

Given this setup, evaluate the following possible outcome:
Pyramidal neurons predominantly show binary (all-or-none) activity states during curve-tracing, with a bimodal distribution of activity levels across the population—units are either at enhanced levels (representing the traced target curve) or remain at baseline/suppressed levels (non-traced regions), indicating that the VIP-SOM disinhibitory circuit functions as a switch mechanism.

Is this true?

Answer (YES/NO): YES